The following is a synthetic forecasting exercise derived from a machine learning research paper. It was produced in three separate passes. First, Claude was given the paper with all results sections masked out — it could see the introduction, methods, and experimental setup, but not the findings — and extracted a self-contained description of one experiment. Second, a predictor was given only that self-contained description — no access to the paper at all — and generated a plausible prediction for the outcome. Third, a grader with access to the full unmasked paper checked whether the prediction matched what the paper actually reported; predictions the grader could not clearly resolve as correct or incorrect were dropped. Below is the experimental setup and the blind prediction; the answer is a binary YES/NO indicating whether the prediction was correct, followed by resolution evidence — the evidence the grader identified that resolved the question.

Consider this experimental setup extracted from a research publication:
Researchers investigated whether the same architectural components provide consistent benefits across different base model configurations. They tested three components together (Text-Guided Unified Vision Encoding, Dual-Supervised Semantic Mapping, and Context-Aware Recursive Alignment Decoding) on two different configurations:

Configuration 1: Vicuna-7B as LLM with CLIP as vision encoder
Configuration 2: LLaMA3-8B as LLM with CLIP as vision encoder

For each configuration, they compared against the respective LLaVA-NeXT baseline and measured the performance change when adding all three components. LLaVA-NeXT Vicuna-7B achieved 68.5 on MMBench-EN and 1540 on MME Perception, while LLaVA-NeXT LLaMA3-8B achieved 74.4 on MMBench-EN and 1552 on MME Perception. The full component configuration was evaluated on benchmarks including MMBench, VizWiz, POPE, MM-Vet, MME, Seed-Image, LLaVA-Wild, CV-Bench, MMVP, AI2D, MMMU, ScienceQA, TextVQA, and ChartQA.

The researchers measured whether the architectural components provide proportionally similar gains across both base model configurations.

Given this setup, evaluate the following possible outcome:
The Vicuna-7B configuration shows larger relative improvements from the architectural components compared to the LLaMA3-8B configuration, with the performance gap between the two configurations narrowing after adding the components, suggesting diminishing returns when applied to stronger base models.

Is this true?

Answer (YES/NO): NO